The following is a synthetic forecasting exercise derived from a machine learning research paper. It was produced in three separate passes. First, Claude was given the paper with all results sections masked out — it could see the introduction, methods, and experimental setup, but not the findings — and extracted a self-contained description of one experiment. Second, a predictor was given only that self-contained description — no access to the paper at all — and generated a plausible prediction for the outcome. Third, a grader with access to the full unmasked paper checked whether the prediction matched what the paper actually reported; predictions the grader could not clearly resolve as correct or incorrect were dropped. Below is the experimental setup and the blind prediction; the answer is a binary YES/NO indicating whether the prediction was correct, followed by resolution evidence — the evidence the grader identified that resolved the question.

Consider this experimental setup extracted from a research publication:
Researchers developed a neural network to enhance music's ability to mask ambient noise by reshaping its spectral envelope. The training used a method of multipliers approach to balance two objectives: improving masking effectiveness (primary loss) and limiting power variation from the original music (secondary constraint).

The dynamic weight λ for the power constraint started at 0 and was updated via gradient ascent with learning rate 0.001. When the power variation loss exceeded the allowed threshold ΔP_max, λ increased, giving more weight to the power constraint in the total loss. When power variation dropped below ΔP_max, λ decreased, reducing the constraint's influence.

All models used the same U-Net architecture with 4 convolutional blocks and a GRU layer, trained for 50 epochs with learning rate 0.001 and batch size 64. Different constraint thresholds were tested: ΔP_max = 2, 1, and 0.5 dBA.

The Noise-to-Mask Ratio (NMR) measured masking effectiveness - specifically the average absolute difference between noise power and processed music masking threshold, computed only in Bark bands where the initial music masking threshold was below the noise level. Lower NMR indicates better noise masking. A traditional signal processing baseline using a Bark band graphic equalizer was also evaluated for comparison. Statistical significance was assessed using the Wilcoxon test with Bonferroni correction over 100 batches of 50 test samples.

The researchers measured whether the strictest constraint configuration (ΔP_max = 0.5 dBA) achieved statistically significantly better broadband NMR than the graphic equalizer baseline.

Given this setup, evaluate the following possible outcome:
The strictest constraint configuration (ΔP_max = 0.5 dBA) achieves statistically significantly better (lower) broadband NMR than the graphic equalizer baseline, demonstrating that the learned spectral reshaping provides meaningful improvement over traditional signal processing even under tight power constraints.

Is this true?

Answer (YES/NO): NO